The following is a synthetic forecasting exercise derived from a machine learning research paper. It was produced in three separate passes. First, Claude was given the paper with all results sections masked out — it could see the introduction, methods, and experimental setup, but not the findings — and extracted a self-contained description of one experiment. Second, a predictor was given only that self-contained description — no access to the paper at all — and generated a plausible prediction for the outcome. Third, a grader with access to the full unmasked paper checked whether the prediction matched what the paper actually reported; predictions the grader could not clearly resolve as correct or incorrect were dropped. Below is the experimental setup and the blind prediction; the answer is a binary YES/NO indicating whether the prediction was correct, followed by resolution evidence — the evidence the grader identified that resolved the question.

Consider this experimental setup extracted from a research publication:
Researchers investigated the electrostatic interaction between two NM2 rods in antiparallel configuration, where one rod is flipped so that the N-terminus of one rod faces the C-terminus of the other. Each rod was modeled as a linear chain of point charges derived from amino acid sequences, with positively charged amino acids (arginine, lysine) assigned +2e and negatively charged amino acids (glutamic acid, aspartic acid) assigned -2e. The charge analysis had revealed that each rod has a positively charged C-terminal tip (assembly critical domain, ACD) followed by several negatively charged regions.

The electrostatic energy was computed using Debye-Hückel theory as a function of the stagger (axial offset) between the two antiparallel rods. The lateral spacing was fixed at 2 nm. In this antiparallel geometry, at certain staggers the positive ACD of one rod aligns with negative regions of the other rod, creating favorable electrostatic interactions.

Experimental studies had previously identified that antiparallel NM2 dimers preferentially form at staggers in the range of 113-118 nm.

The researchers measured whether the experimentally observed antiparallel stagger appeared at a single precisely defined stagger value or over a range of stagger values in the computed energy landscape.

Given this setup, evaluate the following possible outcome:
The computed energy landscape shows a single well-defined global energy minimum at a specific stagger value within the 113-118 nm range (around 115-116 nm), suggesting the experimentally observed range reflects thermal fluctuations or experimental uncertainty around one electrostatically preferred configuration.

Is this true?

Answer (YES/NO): NO